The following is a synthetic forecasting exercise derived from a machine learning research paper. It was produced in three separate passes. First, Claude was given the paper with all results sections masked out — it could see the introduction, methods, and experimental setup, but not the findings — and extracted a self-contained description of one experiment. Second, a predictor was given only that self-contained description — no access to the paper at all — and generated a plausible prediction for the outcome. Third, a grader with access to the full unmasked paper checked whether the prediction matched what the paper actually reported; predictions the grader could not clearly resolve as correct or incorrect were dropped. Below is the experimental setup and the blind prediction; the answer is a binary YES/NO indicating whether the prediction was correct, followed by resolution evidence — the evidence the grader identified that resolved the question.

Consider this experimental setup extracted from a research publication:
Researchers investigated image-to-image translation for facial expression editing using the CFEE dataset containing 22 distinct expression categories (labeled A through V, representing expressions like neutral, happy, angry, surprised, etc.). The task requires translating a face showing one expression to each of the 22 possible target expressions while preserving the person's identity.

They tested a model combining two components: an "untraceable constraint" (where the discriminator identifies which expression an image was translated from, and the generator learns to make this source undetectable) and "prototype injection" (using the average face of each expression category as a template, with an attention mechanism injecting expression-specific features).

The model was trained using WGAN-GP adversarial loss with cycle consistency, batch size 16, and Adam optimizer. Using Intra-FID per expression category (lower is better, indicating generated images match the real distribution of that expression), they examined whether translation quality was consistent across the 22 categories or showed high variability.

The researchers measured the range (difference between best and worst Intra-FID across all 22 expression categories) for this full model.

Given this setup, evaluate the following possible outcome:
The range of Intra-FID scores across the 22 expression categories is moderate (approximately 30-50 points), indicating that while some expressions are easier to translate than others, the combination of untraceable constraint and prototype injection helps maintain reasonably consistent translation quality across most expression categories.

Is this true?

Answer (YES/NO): NO